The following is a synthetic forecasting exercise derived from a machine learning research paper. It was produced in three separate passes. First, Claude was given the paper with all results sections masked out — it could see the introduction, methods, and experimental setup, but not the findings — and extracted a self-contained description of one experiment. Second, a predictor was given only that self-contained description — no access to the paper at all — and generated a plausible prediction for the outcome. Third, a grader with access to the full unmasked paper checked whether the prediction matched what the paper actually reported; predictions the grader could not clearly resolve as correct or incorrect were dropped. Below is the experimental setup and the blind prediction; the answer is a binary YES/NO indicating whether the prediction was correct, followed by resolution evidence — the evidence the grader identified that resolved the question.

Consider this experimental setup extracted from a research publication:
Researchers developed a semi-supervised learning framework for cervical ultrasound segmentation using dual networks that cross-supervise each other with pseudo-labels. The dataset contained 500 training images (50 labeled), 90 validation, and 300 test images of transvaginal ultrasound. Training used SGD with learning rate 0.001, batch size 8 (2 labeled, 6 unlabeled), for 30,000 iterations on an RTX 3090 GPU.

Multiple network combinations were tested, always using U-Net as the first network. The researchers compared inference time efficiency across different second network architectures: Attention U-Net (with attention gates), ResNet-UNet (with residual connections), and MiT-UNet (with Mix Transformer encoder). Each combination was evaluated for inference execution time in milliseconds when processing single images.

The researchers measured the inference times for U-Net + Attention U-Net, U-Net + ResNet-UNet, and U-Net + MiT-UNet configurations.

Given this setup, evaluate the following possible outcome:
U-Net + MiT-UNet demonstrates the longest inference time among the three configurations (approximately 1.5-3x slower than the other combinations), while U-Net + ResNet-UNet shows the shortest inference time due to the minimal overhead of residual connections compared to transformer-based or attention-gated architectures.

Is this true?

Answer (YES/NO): NO